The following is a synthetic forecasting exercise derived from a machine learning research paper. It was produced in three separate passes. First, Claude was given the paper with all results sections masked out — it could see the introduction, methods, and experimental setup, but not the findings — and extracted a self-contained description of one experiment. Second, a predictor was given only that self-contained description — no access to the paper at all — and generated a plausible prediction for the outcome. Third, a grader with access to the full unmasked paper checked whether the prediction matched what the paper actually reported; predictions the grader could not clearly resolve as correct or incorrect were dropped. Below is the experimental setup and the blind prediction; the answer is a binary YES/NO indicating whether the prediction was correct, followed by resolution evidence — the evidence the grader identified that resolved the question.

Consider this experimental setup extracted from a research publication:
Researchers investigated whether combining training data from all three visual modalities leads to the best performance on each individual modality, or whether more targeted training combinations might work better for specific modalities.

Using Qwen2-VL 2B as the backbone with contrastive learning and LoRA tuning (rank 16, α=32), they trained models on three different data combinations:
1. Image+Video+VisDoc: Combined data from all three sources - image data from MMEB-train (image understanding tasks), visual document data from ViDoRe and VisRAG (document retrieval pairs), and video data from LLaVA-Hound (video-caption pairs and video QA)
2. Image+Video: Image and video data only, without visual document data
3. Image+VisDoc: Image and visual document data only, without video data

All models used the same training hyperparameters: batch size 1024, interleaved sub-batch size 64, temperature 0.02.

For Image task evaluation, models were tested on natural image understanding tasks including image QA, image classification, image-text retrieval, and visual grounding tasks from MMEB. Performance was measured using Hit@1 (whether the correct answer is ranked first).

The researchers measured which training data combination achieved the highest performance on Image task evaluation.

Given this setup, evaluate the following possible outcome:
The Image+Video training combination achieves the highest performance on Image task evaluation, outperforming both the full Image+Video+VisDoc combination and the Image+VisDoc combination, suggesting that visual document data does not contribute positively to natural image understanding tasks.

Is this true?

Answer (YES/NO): YES